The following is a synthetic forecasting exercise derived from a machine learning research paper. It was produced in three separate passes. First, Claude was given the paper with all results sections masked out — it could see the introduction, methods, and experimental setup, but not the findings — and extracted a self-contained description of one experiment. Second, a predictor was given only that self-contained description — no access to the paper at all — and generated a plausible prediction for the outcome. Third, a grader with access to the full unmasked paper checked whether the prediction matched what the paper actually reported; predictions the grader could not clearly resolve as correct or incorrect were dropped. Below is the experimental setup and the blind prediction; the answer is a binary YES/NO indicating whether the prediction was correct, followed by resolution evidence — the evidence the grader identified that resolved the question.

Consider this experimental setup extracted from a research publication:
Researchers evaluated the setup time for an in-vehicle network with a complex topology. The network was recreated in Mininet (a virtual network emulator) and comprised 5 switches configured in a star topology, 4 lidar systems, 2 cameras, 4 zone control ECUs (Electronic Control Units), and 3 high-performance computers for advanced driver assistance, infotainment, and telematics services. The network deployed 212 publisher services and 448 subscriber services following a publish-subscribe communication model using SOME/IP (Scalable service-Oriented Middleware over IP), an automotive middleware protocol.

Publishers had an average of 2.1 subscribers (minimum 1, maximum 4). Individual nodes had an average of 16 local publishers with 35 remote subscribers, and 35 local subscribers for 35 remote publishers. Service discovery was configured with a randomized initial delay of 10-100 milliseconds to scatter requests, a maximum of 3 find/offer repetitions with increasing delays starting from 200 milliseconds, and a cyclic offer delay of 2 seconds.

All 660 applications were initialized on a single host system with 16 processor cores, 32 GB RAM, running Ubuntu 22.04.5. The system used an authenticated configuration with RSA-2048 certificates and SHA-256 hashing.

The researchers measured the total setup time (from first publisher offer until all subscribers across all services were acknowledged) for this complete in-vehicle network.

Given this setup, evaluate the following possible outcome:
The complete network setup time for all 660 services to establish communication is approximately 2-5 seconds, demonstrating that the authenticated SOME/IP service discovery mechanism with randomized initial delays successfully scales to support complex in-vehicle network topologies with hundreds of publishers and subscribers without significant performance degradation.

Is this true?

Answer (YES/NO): NO